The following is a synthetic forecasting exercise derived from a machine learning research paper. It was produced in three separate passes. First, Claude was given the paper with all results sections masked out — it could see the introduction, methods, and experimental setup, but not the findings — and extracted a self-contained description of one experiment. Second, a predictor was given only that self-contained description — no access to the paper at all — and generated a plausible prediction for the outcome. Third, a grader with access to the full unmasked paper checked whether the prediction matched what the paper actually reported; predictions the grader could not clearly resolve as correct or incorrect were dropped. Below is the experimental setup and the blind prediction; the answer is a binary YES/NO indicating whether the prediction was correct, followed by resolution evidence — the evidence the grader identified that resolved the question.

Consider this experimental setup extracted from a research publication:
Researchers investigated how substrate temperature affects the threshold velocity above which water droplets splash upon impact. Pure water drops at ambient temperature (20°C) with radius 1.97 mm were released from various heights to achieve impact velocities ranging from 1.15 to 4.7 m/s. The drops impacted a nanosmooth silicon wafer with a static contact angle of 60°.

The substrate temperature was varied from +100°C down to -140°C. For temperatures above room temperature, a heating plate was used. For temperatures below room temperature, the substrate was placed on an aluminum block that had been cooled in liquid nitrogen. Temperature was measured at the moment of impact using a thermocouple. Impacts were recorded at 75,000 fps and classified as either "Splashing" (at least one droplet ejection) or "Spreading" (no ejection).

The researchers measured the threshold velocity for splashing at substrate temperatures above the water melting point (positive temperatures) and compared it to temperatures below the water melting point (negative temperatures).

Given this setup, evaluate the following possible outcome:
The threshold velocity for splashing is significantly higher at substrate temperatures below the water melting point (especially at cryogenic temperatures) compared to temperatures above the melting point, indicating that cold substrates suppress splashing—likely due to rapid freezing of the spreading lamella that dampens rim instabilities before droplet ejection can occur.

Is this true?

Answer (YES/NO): NO